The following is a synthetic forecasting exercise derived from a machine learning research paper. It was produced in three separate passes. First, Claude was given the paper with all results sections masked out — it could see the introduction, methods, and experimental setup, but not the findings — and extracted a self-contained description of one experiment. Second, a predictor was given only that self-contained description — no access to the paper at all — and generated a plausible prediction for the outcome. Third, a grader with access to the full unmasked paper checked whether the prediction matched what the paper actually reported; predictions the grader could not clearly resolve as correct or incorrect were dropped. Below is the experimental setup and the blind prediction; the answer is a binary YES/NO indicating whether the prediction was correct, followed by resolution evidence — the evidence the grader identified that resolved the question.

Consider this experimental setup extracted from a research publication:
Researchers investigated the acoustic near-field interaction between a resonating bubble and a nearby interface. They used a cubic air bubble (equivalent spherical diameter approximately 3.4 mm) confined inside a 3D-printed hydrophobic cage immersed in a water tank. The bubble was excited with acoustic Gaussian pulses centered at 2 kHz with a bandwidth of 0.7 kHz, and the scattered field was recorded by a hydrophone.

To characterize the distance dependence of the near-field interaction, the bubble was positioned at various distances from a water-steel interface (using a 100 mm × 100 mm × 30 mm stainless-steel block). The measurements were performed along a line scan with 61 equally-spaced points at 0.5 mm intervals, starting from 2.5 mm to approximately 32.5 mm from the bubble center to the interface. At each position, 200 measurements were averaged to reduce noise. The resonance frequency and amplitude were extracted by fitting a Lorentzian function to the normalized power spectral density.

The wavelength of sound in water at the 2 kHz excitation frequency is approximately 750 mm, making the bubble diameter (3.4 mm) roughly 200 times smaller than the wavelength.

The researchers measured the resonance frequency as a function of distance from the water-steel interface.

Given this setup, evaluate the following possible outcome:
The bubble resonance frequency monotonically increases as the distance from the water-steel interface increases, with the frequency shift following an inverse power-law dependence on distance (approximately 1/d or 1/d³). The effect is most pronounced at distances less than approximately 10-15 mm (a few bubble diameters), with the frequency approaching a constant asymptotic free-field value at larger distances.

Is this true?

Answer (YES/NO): YES